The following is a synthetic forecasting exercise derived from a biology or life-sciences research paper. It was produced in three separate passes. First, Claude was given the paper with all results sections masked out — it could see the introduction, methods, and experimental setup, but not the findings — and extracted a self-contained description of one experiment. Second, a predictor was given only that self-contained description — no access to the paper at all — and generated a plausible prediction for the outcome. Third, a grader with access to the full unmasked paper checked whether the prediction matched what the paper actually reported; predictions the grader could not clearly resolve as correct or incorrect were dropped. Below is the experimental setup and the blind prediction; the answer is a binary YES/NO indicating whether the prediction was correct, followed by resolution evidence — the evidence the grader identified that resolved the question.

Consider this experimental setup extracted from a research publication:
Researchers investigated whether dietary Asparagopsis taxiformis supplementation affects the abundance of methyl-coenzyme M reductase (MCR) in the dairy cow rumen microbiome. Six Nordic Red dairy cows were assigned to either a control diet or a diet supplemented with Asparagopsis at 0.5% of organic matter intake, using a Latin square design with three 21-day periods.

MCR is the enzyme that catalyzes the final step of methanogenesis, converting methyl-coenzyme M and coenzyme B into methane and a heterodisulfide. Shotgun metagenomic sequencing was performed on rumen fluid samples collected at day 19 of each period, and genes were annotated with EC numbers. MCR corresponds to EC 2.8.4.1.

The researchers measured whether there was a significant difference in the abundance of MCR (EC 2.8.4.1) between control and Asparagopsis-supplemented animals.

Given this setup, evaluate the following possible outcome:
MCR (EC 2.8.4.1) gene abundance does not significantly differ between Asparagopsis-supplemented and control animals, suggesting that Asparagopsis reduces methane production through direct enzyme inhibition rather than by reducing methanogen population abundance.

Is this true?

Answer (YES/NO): NO